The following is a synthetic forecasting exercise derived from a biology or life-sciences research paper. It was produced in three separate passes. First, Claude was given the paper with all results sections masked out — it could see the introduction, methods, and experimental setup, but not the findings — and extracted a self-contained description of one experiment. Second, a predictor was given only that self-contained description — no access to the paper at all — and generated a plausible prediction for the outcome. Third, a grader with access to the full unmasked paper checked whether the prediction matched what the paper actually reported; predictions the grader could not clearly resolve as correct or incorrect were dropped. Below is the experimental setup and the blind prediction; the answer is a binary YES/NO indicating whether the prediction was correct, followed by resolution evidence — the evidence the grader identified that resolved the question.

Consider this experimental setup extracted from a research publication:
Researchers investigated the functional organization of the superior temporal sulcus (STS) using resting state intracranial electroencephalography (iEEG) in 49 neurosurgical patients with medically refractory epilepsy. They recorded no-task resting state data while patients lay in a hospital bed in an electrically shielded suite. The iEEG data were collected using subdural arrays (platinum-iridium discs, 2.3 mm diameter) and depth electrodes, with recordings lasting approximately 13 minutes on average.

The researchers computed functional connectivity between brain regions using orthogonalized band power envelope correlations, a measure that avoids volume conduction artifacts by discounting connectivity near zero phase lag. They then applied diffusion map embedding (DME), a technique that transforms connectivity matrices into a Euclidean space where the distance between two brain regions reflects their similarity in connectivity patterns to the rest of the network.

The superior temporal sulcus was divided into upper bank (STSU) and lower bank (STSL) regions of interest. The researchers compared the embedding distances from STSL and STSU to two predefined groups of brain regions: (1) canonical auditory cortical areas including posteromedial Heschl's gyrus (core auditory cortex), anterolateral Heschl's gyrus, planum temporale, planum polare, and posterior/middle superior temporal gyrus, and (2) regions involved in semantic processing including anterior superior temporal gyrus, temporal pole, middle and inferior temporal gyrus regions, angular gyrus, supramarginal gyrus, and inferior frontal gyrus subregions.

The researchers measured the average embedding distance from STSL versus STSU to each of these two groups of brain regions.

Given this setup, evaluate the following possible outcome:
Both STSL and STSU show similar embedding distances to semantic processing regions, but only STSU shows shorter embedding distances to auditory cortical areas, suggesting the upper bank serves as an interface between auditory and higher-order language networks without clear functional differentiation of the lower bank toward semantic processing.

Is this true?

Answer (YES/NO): NO